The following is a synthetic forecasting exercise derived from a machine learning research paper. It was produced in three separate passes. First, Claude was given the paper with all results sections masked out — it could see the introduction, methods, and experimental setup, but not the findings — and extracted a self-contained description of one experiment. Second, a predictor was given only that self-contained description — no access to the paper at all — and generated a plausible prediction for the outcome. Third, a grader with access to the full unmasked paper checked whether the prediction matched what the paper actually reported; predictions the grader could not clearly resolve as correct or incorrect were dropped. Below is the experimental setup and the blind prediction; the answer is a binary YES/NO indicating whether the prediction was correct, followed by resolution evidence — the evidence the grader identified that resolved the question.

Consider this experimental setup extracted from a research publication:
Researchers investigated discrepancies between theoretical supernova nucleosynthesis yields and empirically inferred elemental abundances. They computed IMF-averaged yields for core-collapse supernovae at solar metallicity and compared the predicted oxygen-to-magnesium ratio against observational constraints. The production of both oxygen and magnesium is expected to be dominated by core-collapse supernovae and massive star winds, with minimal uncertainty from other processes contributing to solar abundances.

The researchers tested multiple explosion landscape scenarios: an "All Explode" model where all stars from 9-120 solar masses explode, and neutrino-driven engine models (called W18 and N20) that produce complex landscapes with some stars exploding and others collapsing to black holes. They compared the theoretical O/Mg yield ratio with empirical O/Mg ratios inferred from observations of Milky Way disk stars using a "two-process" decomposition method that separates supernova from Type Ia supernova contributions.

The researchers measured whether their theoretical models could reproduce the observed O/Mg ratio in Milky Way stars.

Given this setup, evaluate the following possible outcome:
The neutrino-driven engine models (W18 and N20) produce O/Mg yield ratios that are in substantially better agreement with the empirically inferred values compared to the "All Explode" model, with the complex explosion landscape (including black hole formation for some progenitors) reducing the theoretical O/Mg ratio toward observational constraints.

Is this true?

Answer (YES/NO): NO